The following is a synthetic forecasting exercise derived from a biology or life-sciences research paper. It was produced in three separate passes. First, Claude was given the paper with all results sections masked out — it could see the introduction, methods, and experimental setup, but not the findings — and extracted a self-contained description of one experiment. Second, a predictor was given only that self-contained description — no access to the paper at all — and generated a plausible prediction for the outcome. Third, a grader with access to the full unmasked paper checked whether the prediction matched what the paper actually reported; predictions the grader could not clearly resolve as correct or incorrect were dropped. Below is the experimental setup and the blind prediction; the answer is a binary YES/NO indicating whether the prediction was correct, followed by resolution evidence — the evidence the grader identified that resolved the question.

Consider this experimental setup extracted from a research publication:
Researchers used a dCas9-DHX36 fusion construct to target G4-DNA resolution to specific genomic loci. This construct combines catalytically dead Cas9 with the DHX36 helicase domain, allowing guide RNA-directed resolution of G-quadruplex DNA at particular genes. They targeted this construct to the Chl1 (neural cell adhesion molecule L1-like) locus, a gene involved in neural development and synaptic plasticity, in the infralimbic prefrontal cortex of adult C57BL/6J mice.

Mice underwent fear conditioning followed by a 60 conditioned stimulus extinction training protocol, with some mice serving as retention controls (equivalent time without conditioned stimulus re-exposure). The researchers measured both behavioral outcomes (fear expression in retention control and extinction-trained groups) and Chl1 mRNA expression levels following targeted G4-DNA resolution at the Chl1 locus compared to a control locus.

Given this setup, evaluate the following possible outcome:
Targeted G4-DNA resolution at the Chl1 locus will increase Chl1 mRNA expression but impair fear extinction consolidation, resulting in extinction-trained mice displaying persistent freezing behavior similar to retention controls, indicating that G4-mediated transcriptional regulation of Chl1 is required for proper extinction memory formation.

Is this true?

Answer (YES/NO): NO